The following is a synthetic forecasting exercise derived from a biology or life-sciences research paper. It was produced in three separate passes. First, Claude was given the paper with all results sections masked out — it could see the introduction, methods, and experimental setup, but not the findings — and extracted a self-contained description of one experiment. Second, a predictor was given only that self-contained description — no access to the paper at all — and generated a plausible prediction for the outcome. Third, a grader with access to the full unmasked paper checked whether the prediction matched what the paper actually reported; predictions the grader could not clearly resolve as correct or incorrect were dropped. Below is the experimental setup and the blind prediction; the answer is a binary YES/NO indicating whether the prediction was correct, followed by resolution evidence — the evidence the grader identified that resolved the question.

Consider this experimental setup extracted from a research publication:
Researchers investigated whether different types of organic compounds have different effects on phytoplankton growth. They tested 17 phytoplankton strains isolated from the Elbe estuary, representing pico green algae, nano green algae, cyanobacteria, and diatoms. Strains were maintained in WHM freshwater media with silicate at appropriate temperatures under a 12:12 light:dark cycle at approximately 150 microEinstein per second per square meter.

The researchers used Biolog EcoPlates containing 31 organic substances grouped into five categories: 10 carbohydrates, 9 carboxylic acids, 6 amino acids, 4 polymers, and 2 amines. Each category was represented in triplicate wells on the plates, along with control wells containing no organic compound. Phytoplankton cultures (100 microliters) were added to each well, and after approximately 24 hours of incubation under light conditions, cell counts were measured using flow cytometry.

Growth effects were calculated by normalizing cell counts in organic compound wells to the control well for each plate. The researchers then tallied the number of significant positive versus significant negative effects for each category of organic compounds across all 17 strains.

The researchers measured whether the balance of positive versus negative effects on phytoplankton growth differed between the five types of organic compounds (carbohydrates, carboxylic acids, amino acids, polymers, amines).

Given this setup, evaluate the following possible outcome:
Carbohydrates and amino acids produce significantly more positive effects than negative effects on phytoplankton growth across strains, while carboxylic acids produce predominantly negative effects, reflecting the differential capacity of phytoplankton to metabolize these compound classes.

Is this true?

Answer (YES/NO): NO